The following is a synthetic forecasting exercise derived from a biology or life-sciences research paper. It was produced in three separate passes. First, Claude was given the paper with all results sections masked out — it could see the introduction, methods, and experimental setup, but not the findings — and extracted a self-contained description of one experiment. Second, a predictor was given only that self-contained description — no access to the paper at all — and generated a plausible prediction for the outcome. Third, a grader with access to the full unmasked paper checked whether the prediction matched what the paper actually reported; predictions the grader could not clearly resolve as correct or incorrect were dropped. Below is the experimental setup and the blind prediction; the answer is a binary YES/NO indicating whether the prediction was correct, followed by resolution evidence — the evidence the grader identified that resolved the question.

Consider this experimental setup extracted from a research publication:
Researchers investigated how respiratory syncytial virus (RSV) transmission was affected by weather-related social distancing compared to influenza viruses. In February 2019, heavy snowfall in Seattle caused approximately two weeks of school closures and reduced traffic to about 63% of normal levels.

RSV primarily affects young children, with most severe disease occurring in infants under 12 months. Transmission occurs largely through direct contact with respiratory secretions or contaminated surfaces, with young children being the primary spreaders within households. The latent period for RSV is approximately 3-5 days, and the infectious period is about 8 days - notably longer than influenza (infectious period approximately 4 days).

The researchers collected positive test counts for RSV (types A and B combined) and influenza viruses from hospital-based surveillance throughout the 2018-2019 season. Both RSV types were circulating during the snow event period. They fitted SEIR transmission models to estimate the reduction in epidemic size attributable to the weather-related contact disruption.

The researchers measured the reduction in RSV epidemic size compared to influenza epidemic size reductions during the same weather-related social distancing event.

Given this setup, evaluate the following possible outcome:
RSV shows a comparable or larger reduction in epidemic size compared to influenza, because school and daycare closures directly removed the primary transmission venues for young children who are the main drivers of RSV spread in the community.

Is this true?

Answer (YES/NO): YES